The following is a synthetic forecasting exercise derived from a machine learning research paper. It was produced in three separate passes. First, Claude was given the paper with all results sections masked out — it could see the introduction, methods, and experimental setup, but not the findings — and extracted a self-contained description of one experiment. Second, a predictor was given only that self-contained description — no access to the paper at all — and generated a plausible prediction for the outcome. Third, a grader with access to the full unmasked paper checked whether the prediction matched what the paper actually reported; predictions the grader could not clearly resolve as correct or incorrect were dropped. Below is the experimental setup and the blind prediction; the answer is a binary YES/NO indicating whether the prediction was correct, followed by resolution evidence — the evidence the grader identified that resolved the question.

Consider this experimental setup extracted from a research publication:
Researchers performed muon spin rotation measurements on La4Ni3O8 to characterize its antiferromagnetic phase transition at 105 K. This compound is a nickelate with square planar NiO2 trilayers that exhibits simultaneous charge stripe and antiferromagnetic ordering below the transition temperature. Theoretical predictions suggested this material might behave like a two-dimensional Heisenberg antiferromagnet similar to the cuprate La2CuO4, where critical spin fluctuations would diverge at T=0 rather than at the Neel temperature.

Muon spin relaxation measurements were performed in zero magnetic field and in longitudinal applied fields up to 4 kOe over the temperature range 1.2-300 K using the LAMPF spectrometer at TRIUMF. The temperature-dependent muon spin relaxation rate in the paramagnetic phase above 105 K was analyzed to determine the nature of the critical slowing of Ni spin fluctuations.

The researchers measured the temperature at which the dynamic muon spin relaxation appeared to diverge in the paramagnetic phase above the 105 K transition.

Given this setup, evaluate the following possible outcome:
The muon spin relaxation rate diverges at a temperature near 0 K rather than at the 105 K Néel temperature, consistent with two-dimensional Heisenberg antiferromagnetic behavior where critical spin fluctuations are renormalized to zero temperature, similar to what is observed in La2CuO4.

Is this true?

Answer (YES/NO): NO